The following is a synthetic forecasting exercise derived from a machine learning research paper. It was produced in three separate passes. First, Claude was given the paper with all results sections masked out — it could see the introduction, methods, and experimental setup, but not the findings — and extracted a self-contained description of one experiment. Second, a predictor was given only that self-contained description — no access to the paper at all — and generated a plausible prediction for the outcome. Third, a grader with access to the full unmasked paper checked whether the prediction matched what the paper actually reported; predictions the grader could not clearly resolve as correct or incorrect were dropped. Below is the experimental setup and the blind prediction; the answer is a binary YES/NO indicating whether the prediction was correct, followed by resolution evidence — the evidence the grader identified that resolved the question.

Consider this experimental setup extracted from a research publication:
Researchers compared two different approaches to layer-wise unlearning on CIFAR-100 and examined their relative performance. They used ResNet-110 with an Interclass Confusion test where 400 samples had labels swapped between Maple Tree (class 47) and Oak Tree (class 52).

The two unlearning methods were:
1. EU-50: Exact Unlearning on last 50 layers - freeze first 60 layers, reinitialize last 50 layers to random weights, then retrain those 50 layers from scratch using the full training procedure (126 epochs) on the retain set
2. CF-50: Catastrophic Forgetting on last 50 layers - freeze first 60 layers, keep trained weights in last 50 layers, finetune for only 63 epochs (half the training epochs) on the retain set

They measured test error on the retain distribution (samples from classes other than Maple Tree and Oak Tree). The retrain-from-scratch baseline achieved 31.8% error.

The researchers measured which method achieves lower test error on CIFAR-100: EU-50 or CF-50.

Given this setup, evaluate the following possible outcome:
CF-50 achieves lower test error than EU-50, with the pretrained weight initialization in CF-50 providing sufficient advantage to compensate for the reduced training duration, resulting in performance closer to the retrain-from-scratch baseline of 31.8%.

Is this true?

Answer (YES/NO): YES